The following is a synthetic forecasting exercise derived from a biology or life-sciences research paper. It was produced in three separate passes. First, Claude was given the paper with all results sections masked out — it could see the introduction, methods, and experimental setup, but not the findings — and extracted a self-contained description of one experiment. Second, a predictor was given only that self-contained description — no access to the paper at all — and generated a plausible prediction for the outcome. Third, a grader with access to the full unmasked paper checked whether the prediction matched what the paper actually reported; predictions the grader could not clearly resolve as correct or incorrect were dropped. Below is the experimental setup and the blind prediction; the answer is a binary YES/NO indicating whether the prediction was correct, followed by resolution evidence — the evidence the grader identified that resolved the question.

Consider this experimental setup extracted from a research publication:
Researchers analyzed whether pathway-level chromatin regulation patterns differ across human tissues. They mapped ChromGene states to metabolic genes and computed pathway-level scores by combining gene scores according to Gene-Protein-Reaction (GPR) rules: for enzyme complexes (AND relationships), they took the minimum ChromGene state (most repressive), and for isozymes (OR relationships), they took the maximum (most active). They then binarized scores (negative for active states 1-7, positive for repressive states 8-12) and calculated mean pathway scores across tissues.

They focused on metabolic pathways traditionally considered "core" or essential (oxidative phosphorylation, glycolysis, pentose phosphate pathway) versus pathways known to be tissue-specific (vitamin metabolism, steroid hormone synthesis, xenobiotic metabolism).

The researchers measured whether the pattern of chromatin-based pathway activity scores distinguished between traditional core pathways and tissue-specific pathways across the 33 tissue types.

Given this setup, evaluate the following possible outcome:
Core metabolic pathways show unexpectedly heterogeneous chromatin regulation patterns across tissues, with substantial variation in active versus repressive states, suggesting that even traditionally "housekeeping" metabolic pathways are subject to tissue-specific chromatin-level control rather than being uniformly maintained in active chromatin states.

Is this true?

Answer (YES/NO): NO